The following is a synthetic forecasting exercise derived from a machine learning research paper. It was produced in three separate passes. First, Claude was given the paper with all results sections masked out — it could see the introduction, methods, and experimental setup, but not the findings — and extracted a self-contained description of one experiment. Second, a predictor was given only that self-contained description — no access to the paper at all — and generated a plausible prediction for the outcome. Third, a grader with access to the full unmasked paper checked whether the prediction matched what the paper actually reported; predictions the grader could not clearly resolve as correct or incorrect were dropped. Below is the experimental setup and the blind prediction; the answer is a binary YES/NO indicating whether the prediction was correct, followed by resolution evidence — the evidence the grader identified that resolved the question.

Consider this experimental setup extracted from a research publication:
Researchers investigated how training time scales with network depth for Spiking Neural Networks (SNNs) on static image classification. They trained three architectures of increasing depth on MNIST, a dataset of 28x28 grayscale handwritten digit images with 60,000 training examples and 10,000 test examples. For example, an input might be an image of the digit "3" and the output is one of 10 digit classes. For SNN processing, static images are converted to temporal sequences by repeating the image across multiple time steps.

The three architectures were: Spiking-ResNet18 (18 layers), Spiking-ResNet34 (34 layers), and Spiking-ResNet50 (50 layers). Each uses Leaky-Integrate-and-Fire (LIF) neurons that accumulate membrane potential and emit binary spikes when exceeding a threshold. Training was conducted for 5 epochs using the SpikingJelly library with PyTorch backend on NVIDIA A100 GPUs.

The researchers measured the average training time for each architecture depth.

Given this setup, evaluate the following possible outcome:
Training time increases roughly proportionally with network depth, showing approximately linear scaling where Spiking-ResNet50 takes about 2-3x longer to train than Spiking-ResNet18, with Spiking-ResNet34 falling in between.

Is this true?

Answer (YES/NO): YES